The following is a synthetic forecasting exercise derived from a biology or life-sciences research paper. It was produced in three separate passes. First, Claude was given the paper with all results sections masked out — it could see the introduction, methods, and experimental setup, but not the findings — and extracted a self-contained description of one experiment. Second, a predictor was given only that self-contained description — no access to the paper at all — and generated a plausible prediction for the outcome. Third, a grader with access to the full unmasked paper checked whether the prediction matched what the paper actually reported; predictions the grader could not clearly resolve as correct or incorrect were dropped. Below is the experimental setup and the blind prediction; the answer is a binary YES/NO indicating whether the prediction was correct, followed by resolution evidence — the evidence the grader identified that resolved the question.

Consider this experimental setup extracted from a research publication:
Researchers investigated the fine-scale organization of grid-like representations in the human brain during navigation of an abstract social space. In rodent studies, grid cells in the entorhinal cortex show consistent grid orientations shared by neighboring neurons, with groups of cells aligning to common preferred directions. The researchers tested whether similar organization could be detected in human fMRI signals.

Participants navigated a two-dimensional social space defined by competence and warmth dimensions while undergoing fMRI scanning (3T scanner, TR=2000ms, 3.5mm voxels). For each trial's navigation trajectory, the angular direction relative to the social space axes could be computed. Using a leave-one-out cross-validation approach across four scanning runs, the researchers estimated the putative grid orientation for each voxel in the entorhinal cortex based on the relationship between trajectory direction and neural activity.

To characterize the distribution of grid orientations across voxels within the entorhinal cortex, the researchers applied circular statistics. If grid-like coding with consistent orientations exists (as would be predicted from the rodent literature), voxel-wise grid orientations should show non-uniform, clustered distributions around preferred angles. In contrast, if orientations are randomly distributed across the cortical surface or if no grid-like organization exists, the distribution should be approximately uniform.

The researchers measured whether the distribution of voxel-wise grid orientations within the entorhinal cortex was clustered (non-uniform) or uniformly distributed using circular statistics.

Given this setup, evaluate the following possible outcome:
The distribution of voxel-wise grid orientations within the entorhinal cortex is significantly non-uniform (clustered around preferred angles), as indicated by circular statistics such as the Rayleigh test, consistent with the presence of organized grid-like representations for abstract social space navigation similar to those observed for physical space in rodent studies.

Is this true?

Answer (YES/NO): NO